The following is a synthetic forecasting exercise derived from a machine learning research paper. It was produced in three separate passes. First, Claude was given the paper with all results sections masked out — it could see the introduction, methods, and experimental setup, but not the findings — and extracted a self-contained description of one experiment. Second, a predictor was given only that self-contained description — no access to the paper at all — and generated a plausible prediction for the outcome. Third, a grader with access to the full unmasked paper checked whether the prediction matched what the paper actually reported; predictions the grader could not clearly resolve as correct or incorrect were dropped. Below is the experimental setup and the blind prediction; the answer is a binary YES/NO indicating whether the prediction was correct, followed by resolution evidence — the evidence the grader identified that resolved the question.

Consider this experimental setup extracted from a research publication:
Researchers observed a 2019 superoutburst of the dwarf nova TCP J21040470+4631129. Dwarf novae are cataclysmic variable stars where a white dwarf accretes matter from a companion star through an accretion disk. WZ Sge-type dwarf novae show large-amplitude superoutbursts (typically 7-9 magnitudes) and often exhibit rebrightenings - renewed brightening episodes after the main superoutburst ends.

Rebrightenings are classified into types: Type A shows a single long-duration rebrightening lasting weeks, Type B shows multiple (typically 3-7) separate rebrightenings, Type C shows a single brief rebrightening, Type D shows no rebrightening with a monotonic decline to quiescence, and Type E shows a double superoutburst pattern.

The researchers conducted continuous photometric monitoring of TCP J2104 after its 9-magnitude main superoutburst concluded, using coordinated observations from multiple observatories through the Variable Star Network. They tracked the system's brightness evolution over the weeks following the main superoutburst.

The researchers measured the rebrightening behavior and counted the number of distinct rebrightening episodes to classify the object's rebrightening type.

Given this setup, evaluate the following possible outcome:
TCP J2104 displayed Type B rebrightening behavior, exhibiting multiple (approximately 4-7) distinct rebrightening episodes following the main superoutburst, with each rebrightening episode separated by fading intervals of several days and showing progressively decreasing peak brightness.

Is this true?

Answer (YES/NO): NO